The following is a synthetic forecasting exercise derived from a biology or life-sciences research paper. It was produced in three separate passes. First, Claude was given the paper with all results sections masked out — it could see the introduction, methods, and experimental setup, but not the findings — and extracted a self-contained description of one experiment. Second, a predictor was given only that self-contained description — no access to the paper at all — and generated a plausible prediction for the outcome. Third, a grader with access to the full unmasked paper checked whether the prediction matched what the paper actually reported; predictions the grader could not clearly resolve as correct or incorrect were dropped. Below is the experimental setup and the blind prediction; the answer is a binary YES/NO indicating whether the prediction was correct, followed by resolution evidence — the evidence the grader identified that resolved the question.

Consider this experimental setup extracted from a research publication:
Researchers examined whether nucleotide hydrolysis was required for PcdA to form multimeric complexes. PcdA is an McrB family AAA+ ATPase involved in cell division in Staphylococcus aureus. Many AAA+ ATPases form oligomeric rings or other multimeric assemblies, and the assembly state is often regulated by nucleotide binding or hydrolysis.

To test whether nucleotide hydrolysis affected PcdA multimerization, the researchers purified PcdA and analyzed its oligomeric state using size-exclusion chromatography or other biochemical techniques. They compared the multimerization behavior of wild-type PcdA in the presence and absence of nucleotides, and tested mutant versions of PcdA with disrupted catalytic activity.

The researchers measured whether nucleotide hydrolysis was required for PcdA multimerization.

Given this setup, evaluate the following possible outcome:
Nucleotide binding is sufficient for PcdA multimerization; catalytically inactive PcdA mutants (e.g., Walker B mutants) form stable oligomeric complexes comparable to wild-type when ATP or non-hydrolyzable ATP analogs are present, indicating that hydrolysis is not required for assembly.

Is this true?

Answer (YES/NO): NO